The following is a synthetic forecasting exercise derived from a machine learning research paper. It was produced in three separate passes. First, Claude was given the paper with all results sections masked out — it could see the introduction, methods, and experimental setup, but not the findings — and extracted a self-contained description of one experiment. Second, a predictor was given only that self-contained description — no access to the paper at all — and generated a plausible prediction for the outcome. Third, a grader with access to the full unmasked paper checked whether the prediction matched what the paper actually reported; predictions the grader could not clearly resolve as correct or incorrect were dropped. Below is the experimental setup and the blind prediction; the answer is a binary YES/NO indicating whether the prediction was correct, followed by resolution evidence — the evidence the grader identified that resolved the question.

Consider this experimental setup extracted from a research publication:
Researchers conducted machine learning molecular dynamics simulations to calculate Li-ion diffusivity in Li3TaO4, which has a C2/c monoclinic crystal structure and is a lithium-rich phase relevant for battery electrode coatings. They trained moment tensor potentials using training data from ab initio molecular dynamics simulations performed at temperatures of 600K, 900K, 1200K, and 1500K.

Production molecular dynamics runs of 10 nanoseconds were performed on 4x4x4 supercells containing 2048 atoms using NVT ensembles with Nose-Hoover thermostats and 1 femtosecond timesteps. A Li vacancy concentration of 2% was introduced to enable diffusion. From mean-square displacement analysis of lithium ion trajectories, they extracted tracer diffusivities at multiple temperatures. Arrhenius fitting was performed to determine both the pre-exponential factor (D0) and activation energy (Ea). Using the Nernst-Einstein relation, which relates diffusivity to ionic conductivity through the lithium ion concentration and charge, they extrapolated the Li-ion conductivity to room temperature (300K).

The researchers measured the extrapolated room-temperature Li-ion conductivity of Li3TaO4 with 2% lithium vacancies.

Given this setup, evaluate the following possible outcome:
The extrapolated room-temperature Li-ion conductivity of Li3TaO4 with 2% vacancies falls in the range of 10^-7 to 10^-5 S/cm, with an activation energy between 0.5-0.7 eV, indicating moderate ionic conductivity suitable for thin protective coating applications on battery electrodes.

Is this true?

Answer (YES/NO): NO